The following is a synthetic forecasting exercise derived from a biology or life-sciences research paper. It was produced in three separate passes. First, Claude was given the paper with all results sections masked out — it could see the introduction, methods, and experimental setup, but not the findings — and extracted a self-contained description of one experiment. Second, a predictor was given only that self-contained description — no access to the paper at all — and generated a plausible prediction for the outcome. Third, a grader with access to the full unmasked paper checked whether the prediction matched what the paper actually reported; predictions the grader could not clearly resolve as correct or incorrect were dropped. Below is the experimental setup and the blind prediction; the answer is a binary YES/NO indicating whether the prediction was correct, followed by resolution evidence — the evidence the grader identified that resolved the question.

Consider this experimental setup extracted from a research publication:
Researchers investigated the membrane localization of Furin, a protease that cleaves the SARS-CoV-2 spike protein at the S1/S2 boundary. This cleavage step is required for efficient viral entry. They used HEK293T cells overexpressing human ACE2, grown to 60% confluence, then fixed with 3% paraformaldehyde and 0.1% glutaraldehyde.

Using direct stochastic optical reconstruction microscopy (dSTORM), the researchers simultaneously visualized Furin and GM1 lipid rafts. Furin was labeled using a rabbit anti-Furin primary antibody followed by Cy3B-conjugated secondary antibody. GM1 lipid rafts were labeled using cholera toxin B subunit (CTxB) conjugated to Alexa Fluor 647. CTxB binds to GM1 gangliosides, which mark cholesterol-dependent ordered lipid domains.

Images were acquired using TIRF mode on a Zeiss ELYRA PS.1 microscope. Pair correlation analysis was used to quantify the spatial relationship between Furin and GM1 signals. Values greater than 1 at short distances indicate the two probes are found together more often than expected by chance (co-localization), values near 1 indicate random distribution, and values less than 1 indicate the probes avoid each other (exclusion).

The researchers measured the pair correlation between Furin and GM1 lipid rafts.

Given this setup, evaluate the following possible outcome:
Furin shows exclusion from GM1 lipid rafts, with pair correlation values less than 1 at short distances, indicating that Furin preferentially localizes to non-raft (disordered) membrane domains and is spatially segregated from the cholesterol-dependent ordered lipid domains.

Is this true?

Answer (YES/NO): NO